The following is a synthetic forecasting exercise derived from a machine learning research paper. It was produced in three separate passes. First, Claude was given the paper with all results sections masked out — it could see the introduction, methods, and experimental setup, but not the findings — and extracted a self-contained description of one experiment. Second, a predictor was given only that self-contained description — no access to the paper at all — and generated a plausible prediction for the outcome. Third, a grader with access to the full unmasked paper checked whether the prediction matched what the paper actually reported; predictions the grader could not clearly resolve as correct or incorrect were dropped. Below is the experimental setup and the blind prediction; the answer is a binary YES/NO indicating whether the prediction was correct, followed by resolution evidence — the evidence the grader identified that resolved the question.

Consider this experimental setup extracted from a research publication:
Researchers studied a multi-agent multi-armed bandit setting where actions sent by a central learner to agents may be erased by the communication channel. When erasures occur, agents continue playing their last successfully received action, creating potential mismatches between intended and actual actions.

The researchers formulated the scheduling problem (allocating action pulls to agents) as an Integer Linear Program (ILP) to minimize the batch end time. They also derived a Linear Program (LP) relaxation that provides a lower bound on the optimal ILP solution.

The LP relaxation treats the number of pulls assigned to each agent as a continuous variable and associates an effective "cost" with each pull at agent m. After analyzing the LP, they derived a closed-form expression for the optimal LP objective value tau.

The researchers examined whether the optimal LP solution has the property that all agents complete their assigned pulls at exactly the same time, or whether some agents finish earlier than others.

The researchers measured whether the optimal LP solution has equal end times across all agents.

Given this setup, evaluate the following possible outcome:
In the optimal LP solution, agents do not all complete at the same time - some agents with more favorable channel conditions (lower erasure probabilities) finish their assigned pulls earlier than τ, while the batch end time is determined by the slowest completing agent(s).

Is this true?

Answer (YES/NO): NO